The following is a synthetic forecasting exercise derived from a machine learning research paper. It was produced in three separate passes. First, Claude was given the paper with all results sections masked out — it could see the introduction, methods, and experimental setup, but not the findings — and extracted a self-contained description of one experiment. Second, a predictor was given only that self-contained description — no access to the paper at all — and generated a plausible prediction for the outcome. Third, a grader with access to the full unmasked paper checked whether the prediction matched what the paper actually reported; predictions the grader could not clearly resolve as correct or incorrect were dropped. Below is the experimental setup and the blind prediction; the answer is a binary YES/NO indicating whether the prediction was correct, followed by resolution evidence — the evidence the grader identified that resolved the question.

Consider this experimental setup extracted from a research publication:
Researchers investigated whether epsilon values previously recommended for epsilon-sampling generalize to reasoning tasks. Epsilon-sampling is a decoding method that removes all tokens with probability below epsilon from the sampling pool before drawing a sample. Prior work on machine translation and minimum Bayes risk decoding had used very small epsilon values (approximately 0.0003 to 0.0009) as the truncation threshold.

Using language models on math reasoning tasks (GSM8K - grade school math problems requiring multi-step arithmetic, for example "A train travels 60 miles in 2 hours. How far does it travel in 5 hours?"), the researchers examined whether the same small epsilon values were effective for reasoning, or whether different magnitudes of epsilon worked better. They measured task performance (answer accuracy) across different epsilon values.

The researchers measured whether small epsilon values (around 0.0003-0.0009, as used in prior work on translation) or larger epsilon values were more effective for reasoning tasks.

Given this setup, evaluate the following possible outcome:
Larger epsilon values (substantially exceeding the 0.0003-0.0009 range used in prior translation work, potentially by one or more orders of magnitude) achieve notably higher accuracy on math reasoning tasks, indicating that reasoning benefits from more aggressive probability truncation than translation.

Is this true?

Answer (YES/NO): YES